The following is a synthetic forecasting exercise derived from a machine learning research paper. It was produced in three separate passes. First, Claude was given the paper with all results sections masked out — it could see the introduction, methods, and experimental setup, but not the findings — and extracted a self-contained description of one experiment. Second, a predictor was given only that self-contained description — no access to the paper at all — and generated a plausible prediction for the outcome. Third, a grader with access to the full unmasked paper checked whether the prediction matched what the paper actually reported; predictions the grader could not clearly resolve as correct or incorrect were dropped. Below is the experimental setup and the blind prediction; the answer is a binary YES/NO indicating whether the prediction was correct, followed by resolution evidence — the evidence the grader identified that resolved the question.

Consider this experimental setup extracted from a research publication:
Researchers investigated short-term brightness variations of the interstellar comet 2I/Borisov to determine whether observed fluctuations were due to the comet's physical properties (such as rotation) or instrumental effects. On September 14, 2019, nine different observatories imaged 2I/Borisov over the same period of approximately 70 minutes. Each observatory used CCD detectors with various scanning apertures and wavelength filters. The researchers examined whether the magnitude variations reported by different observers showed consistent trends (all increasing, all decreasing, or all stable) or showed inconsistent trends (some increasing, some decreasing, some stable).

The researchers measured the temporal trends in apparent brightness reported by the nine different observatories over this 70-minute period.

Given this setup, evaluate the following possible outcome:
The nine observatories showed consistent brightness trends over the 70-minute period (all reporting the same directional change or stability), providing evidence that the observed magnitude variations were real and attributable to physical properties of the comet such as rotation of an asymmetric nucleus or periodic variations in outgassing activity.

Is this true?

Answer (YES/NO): NO